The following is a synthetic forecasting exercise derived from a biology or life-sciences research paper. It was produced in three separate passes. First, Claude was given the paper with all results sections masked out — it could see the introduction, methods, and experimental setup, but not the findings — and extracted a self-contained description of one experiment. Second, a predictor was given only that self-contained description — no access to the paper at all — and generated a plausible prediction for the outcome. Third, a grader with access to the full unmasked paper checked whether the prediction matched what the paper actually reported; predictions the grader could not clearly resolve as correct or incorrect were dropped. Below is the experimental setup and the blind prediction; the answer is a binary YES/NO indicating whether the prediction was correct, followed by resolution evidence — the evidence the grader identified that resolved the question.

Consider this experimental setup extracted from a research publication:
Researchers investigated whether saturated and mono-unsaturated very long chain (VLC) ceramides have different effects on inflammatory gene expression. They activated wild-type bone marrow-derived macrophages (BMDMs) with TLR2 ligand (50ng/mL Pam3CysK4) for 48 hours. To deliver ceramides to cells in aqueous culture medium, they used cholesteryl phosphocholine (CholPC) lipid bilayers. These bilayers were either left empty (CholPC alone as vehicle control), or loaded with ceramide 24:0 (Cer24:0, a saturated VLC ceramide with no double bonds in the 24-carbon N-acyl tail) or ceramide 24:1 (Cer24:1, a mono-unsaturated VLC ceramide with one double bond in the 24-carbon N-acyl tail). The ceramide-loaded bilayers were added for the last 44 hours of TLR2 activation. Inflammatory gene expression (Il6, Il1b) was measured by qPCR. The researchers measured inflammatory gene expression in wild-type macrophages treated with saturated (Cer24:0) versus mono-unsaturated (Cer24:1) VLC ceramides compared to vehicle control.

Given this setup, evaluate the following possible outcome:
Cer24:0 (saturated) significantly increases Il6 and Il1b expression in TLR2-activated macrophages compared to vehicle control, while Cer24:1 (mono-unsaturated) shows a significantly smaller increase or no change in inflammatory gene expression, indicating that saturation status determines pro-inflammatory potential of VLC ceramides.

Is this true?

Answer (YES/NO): YES